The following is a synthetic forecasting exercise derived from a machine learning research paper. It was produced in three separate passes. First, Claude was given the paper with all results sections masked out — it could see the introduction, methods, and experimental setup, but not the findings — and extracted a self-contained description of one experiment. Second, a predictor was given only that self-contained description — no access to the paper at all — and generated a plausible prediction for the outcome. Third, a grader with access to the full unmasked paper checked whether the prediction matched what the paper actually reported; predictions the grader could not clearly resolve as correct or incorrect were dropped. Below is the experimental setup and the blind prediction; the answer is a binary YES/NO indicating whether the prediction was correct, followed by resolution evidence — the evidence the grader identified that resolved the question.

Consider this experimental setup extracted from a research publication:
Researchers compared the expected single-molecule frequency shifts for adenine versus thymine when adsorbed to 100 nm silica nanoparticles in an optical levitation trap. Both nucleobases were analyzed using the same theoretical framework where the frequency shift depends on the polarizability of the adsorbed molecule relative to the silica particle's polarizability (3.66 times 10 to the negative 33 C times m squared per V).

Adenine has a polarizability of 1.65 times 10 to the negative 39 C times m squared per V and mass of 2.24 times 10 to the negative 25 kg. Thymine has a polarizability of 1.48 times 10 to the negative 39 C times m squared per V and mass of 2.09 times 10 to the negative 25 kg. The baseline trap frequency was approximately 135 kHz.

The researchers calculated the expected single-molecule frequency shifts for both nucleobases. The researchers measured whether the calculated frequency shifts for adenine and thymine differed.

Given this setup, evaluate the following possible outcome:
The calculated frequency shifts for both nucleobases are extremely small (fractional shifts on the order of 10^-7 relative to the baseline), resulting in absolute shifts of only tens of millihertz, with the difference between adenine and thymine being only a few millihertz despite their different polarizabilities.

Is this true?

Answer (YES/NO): YES